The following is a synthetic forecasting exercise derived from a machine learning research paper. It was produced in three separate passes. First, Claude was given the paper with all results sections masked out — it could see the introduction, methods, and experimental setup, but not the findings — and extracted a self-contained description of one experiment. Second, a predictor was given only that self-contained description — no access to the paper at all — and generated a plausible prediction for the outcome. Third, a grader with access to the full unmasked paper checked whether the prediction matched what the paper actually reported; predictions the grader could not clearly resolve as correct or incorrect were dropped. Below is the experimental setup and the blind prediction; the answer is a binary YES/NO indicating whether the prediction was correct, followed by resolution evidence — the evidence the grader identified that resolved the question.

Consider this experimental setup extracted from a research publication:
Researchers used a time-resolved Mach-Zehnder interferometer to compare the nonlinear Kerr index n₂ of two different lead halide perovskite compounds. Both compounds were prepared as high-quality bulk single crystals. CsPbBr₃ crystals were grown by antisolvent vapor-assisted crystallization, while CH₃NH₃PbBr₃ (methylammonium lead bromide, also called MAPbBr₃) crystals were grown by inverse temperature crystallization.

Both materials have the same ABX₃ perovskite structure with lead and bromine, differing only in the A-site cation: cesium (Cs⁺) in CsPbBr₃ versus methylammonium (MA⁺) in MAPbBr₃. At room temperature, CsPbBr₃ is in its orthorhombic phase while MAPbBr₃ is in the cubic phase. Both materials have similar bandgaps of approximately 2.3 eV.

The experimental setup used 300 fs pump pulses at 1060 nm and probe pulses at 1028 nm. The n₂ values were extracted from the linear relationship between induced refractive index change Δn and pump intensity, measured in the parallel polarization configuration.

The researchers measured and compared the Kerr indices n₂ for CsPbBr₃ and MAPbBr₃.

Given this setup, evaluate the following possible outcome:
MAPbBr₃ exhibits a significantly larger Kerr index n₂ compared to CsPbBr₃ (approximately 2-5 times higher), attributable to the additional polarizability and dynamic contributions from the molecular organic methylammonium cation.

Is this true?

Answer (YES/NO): NO